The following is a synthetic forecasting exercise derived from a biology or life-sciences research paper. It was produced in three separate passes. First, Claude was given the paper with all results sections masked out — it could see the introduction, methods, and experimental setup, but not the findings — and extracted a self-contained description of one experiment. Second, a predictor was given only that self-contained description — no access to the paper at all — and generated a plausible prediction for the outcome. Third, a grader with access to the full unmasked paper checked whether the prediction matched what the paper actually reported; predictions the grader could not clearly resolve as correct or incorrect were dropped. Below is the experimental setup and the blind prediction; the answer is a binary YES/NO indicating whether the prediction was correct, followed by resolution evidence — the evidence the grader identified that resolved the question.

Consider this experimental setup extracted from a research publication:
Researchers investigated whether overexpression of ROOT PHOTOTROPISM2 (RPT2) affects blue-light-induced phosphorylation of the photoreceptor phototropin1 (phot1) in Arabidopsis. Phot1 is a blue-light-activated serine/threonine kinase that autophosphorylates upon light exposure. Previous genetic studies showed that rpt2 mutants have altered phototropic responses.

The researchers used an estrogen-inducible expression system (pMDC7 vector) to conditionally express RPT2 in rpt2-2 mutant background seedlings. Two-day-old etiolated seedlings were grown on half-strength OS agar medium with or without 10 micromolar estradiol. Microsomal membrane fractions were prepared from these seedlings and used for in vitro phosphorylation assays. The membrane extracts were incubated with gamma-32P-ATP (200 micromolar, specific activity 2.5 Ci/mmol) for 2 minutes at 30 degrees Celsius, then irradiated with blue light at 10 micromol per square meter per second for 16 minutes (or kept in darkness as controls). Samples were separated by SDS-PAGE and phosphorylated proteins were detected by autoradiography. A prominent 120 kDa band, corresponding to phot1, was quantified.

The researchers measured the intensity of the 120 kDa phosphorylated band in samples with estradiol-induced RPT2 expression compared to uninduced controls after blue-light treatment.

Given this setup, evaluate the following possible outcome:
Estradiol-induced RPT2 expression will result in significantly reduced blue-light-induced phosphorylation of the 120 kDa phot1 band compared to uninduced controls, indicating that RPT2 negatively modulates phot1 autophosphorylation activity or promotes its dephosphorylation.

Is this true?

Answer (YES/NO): YES